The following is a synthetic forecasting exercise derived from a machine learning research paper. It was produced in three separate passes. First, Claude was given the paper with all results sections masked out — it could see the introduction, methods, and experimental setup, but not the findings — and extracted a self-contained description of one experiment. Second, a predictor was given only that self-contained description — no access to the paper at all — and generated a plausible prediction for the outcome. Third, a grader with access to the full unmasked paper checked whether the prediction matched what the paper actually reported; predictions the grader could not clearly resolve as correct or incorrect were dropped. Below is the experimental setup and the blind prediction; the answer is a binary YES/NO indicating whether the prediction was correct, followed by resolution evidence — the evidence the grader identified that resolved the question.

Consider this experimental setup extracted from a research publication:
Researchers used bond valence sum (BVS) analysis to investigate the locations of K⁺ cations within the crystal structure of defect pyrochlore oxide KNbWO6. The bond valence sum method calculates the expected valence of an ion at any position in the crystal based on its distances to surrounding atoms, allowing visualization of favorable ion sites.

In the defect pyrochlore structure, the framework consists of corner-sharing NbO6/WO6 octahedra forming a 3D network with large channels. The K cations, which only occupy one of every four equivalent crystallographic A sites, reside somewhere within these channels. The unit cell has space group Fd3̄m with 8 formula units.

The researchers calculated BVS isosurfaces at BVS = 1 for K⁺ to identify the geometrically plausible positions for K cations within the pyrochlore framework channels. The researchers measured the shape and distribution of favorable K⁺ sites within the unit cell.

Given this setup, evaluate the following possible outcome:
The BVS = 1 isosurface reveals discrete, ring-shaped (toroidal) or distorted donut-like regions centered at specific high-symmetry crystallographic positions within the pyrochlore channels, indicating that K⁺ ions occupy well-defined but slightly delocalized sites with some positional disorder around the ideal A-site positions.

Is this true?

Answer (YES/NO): NO